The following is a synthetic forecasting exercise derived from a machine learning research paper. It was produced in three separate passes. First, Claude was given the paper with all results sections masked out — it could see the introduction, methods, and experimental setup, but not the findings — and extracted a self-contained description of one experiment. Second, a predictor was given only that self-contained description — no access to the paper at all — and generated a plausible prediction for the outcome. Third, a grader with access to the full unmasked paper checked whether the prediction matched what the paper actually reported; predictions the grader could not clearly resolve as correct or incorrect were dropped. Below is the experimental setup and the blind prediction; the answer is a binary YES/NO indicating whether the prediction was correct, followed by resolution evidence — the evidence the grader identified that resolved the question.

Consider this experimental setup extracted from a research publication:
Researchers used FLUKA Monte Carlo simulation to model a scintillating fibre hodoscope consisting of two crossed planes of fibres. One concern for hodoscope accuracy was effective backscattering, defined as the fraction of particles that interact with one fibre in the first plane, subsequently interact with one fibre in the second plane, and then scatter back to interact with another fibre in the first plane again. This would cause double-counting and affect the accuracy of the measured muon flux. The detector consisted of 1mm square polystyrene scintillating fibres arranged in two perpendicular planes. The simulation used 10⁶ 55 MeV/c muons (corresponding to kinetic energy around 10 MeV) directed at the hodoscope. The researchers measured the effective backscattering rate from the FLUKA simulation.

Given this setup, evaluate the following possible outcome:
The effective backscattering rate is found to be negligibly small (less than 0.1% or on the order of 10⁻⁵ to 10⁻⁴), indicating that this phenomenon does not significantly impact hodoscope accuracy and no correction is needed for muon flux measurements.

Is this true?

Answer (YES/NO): YES